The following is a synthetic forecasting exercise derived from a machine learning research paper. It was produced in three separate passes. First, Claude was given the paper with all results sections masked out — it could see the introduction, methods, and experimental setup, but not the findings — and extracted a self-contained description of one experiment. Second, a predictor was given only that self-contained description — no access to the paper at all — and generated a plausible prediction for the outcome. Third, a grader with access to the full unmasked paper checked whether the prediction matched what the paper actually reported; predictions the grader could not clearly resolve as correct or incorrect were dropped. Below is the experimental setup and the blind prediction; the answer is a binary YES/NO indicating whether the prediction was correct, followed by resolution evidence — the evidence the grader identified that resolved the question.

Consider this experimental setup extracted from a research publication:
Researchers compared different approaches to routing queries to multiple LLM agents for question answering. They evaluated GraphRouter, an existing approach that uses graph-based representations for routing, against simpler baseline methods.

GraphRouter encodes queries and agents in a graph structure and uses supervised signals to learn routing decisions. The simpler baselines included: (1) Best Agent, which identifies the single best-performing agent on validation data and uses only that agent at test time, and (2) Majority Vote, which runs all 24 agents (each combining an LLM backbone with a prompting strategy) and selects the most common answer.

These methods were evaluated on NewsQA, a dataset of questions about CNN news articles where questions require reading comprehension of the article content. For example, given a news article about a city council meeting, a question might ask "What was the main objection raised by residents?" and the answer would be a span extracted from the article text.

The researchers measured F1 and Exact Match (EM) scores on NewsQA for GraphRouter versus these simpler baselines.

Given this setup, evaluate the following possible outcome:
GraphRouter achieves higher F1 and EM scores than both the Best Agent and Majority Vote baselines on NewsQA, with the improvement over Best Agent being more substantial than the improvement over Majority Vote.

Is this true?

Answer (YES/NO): NO